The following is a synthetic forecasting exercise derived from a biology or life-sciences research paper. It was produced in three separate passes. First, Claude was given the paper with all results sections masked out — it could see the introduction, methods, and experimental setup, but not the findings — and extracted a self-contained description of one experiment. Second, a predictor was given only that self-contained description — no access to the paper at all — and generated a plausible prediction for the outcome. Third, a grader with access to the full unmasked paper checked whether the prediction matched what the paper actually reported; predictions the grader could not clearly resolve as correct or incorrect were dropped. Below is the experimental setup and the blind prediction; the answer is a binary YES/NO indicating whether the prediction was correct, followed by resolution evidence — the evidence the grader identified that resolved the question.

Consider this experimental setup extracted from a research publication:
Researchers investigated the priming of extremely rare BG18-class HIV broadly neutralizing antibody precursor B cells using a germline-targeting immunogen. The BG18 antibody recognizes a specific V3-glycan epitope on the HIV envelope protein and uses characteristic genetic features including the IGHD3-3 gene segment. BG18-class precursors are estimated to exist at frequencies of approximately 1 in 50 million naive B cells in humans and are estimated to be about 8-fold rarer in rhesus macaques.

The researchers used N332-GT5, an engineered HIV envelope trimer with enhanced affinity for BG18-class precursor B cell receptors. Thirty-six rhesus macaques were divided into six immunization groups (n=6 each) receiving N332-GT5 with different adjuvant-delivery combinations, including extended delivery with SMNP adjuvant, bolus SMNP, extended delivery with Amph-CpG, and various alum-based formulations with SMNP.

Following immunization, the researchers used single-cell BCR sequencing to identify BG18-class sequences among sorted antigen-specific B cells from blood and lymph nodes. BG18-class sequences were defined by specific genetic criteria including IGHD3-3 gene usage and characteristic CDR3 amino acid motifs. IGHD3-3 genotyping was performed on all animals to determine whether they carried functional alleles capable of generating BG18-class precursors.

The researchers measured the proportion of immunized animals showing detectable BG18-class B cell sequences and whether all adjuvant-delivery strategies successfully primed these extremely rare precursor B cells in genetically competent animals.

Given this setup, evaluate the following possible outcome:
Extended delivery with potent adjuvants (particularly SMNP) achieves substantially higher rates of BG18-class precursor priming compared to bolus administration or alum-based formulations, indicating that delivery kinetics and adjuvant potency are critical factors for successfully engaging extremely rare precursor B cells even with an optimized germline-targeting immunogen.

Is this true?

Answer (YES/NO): NO